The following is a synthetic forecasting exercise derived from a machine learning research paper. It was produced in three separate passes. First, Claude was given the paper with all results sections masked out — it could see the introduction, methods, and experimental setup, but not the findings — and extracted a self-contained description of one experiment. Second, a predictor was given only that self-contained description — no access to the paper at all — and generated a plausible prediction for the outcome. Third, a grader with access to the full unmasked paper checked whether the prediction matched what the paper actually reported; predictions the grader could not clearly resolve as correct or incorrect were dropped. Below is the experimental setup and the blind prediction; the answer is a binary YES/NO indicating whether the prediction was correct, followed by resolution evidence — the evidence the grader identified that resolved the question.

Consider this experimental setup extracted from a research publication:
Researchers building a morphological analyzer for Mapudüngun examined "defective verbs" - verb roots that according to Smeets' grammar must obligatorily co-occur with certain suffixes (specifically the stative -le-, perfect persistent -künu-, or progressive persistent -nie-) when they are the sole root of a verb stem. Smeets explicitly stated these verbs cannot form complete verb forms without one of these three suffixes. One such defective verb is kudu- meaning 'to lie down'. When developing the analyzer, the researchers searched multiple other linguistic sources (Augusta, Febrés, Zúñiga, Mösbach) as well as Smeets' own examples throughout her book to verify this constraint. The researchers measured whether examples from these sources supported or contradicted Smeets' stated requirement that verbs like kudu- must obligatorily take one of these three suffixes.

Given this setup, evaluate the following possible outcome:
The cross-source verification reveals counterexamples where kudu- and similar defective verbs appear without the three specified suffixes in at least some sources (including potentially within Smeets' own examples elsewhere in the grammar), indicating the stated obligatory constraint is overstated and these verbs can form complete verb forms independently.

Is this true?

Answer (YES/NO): YES